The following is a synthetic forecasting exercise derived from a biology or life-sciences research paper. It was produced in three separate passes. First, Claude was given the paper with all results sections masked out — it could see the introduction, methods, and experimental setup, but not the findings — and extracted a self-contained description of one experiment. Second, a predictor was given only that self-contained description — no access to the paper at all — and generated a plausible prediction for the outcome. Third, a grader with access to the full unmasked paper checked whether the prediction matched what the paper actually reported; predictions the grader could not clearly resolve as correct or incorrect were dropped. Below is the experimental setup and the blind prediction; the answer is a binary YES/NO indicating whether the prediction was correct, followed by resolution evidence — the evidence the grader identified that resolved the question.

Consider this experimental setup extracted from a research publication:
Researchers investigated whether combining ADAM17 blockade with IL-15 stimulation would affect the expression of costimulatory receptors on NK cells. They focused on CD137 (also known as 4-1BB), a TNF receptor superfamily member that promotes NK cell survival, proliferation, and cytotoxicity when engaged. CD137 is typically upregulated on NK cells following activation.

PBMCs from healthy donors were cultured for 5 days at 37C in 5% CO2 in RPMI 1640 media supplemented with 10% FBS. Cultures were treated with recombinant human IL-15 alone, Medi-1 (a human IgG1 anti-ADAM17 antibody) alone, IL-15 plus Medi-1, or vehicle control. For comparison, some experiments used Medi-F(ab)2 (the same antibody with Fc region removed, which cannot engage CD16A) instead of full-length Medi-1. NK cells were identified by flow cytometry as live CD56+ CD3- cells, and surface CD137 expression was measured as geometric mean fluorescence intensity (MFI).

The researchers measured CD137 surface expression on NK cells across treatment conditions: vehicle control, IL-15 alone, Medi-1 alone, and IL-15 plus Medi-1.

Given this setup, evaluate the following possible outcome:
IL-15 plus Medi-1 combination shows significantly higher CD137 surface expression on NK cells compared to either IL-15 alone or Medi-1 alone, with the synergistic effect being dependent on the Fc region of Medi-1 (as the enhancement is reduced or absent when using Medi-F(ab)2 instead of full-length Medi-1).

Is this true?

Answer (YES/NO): YES